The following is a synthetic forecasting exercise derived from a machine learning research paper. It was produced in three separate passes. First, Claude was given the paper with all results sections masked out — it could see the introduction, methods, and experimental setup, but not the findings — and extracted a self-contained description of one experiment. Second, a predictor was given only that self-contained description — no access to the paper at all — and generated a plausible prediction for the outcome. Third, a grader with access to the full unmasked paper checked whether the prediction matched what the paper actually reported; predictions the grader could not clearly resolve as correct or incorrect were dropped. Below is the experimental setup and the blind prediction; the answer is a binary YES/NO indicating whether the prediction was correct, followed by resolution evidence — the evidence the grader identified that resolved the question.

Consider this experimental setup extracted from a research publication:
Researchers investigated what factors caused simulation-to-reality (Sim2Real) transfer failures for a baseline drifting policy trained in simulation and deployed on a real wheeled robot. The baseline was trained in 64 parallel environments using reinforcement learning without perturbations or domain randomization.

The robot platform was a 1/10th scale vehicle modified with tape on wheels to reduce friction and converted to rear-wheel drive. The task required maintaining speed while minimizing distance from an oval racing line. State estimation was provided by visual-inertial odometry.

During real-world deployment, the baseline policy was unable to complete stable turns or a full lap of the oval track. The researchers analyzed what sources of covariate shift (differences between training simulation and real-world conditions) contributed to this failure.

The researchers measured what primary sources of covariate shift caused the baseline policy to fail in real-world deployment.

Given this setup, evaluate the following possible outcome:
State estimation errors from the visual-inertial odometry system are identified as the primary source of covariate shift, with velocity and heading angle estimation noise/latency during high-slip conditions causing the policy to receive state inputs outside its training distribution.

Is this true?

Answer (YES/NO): NO